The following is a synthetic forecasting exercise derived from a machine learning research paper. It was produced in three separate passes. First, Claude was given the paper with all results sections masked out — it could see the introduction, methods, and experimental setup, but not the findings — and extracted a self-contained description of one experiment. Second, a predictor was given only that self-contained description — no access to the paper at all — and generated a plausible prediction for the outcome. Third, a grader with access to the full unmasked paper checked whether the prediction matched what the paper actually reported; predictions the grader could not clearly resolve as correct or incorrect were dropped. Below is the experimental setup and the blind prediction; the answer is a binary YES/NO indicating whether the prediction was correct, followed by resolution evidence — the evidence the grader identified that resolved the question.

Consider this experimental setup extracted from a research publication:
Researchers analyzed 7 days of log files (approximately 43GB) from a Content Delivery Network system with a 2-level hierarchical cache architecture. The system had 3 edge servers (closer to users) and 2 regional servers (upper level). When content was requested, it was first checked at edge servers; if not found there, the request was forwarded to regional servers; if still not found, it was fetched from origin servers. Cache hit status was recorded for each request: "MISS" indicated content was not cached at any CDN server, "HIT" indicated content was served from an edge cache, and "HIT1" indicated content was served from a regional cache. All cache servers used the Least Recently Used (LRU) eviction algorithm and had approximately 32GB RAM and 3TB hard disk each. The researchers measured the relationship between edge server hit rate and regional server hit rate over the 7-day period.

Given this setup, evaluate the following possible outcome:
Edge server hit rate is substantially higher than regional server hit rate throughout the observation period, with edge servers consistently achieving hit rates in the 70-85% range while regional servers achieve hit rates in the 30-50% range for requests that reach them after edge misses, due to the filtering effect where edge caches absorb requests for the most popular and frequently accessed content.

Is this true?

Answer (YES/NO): NO